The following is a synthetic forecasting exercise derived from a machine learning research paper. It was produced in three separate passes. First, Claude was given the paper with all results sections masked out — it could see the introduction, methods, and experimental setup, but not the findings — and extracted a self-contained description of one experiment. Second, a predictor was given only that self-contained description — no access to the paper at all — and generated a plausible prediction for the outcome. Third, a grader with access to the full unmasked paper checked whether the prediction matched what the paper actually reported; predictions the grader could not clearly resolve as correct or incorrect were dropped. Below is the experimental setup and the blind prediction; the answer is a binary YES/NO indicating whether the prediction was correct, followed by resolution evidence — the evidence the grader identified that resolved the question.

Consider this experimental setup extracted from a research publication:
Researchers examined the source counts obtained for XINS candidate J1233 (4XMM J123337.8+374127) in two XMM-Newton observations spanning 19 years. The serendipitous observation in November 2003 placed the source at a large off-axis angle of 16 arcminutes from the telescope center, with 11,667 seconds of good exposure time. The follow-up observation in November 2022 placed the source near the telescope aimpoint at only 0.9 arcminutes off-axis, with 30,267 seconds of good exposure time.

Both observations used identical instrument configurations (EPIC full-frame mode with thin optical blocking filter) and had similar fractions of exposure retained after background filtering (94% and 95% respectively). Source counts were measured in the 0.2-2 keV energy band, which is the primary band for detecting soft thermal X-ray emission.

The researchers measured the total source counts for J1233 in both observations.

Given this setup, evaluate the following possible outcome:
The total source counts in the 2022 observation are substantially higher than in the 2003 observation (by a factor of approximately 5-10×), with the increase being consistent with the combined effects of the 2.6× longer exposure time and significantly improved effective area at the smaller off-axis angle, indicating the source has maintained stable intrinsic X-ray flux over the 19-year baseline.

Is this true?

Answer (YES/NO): NO